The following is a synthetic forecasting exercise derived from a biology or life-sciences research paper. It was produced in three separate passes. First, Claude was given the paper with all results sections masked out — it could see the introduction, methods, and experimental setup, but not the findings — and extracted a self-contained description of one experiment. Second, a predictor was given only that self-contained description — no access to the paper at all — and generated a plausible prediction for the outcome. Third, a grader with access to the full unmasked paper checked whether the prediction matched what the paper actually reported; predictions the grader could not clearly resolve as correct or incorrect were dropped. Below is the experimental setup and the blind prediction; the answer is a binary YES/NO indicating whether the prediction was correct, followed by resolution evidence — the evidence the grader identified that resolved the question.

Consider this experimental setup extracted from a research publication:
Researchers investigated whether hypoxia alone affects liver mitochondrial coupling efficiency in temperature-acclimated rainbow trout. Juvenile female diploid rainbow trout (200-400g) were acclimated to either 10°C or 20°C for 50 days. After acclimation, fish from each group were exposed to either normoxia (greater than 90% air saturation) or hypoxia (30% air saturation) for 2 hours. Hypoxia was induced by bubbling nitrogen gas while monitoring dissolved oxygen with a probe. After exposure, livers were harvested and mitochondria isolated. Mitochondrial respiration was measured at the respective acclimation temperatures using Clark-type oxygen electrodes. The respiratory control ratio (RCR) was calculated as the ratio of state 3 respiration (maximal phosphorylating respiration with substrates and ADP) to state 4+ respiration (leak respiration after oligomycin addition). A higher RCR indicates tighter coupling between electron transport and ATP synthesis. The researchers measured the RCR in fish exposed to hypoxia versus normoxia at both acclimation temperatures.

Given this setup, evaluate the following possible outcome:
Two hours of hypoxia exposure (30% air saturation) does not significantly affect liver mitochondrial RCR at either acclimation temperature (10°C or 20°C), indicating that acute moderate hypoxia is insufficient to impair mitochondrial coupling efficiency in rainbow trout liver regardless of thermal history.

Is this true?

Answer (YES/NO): NO